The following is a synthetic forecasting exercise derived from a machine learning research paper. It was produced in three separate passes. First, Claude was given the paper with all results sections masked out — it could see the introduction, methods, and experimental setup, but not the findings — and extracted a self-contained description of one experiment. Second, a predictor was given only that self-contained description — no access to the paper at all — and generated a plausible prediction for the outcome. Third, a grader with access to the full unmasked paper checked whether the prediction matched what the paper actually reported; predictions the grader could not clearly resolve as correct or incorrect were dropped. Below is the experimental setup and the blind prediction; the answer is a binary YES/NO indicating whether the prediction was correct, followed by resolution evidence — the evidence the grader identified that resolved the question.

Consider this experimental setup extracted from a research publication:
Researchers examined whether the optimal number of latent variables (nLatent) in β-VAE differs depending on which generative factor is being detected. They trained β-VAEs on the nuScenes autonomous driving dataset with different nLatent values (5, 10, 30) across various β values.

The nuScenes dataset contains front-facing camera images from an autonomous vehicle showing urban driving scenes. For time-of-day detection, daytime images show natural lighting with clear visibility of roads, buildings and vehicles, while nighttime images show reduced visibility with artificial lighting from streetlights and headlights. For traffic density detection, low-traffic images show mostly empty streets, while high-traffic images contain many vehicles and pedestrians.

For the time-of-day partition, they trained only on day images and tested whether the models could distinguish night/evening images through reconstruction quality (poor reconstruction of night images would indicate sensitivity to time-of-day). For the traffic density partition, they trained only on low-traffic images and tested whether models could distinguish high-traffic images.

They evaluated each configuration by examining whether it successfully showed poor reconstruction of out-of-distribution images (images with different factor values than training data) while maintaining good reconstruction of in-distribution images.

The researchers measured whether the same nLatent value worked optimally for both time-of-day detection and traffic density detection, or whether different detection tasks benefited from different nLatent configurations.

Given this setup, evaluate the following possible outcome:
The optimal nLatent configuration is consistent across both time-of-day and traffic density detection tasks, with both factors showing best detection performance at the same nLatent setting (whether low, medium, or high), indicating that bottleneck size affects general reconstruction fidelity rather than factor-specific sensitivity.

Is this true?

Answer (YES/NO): NO